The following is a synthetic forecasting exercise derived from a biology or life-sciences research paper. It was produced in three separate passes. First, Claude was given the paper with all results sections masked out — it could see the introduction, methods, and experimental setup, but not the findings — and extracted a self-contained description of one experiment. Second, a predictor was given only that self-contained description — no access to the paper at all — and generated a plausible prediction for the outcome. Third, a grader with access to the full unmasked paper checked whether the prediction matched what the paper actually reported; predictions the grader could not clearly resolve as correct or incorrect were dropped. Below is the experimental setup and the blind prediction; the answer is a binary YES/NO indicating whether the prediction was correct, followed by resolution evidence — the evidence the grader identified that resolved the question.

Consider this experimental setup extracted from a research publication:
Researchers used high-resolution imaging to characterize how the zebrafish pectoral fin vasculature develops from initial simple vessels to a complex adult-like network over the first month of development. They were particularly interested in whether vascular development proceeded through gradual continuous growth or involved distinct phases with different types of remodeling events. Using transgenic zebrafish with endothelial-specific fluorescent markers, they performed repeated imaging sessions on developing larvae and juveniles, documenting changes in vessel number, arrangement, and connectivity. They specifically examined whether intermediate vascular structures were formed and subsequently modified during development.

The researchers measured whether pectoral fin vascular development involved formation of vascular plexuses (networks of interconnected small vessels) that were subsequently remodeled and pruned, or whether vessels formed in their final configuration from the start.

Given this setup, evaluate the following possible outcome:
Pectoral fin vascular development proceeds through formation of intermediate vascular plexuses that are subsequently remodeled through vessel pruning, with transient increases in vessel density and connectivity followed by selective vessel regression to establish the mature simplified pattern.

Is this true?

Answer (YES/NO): YES